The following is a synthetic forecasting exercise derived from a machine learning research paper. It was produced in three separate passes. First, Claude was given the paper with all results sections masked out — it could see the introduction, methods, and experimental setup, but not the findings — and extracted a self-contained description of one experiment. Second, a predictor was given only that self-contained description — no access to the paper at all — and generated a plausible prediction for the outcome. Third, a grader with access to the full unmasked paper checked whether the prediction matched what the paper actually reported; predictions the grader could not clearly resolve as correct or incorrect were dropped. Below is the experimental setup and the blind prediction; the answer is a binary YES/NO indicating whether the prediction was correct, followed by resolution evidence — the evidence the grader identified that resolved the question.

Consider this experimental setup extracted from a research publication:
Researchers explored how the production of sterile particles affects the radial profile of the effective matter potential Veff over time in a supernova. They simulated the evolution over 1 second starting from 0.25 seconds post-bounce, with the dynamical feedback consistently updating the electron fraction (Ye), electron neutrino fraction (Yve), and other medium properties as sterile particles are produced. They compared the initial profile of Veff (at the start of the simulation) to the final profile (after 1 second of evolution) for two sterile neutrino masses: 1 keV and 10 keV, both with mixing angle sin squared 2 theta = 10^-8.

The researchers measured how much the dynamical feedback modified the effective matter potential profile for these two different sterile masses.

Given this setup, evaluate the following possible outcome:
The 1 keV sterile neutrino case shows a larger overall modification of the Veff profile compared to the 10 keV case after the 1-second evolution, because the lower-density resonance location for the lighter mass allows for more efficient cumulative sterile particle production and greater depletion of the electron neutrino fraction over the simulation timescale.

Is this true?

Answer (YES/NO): NO